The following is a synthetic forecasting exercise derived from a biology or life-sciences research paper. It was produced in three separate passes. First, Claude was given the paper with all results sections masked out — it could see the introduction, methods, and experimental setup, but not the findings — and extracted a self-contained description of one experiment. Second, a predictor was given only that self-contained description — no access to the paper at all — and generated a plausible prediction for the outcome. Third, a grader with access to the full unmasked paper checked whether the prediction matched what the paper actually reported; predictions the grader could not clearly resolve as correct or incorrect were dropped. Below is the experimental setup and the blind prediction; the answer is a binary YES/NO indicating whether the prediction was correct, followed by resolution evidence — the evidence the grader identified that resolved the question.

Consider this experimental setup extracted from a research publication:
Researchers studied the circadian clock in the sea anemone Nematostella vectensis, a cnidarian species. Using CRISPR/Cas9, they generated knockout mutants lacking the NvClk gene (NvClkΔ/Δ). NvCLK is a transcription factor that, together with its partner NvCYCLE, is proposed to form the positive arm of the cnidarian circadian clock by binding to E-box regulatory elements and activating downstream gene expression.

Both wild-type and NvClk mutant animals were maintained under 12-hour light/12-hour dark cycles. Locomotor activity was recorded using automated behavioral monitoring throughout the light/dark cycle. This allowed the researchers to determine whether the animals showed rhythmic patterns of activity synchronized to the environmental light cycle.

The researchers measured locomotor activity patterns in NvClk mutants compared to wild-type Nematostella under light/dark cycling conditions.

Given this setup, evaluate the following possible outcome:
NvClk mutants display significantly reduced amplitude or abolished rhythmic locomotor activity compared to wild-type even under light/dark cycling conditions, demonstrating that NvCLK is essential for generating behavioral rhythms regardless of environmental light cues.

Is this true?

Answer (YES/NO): NO